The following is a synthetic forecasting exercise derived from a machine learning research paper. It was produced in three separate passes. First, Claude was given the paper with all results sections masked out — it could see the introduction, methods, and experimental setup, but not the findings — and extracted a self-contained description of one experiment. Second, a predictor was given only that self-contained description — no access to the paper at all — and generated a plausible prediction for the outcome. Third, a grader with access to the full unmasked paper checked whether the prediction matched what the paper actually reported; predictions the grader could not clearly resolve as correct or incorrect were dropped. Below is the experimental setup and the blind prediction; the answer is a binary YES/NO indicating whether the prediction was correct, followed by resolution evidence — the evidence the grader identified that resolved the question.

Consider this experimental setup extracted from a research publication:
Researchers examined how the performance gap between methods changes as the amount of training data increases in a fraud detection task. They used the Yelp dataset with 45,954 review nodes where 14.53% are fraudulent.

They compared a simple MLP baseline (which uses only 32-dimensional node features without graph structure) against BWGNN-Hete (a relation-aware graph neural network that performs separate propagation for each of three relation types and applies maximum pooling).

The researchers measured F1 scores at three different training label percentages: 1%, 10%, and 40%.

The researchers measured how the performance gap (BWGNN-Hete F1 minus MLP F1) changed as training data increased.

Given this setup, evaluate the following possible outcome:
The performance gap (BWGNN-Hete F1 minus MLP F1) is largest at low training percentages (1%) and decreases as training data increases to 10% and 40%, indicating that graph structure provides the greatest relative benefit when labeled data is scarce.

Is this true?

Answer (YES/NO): NO